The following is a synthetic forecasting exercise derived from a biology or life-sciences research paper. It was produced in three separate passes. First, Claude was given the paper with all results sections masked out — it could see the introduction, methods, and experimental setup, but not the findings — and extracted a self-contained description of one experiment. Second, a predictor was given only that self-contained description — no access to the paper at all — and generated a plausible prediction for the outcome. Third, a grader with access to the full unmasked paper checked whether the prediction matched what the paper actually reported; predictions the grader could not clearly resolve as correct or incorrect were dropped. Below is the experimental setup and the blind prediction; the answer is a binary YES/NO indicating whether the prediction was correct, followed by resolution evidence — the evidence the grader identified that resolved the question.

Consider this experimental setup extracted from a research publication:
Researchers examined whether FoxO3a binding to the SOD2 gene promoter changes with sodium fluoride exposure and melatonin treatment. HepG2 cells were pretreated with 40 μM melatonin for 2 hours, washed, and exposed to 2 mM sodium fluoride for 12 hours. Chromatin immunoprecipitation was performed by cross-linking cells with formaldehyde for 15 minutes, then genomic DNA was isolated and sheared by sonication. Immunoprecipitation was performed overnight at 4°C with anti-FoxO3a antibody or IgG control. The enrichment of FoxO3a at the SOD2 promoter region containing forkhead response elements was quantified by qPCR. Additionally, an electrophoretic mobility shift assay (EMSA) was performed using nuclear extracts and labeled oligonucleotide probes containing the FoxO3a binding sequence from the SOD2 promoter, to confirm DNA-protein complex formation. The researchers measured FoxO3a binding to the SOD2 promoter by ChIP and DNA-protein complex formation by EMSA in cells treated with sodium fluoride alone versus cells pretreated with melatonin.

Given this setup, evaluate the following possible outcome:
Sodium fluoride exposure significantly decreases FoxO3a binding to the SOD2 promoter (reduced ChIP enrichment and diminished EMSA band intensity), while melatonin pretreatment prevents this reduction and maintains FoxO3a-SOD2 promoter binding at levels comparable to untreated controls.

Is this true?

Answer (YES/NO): YES